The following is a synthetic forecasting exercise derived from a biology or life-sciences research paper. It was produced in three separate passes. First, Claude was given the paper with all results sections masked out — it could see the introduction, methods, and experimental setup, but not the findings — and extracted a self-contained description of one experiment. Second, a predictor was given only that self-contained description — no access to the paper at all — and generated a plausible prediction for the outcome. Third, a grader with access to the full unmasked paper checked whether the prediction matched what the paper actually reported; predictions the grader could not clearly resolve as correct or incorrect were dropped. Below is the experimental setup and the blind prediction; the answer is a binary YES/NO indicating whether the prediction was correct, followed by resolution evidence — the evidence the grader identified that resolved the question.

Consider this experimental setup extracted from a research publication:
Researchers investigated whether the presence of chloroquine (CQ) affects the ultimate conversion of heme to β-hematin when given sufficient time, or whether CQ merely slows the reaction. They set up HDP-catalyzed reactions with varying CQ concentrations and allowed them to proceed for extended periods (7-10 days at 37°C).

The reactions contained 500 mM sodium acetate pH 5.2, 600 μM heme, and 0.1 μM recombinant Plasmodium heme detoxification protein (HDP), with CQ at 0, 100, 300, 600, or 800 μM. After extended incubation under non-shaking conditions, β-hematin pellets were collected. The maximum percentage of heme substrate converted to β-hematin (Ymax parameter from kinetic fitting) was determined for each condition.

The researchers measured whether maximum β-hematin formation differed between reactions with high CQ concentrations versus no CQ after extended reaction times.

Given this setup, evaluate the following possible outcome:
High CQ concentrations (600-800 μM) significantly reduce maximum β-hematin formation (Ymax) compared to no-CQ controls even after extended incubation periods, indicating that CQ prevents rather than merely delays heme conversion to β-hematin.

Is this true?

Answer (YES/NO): NO